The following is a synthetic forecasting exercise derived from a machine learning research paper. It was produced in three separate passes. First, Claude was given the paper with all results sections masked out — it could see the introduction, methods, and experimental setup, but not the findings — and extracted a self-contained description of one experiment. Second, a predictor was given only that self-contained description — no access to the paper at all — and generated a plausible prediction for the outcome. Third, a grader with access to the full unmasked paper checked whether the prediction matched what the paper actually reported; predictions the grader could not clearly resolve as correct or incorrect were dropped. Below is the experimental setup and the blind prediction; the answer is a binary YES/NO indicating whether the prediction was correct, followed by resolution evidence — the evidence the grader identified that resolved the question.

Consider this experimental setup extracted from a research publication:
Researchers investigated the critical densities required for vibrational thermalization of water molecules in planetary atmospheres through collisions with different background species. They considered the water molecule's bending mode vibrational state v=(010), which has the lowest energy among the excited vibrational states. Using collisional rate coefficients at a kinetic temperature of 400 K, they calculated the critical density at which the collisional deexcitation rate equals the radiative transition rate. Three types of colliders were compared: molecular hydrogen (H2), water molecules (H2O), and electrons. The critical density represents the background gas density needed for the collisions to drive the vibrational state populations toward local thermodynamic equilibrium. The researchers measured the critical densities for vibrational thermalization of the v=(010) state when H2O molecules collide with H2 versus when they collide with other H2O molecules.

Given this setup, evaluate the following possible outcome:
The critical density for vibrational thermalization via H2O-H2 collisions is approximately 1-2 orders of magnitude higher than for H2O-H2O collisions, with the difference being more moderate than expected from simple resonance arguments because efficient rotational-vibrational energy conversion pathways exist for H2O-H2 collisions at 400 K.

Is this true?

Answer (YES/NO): YES